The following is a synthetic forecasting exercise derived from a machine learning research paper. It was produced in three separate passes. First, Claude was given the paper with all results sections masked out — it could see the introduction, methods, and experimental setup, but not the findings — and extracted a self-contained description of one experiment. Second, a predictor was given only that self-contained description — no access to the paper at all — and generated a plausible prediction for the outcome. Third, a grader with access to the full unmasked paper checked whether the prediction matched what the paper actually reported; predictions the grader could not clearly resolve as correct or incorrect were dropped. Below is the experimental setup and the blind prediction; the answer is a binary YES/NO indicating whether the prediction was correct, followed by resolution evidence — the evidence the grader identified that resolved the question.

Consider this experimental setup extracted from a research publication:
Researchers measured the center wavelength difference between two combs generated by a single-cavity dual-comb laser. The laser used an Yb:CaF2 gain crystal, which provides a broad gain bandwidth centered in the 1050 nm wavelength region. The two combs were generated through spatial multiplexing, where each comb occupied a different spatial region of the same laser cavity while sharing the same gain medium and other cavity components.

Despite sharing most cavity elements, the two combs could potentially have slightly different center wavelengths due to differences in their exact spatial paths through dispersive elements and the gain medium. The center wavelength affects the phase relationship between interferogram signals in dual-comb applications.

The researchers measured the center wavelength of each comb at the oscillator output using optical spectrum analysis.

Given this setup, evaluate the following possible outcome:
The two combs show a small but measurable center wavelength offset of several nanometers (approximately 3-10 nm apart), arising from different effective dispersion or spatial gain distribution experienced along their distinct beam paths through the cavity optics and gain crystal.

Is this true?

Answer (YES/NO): NO